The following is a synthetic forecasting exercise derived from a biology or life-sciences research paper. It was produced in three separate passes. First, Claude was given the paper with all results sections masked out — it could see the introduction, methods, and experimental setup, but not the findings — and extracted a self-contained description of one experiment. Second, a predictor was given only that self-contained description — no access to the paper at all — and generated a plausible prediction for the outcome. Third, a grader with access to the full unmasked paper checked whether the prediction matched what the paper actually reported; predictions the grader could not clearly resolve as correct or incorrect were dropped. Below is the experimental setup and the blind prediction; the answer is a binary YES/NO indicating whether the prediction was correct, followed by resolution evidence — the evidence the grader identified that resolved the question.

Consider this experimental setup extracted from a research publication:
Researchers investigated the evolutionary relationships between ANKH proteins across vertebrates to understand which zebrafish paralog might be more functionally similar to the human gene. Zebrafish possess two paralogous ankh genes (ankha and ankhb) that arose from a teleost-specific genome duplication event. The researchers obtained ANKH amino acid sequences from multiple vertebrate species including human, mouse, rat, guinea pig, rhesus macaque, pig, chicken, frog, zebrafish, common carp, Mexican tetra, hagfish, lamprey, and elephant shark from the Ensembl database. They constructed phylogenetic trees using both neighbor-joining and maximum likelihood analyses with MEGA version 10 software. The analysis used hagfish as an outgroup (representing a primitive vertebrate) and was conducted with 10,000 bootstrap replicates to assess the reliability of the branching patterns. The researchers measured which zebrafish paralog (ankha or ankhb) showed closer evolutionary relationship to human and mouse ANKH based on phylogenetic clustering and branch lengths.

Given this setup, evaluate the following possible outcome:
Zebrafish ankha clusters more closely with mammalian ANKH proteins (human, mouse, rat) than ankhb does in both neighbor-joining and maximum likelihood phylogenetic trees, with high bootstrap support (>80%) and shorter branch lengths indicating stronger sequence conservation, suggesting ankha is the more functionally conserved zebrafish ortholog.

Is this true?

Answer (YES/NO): NO